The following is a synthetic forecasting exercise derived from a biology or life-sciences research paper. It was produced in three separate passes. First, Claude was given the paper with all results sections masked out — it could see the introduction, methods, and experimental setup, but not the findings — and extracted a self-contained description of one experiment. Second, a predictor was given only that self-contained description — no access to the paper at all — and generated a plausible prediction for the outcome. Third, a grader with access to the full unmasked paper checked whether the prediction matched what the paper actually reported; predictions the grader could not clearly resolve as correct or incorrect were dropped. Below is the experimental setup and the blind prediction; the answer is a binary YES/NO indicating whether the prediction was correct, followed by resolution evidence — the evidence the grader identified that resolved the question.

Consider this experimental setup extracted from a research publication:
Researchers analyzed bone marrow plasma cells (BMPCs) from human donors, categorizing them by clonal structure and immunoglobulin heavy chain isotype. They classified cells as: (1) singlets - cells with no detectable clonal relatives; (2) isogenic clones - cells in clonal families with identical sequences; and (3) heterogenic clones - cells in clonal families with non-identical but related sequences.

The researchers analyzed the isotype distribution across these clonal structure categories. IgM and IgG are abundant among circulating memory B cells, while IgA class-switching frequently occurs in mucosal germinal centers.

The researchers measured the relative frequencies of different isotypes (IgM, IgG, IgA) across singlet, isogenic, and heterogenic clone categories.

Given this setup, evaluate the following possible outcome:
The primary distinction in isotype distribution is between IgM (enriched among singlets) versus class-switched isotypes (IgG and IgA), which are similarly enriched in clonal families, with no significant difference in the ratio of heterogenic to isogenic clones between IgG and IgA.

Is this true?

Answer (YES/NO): NO